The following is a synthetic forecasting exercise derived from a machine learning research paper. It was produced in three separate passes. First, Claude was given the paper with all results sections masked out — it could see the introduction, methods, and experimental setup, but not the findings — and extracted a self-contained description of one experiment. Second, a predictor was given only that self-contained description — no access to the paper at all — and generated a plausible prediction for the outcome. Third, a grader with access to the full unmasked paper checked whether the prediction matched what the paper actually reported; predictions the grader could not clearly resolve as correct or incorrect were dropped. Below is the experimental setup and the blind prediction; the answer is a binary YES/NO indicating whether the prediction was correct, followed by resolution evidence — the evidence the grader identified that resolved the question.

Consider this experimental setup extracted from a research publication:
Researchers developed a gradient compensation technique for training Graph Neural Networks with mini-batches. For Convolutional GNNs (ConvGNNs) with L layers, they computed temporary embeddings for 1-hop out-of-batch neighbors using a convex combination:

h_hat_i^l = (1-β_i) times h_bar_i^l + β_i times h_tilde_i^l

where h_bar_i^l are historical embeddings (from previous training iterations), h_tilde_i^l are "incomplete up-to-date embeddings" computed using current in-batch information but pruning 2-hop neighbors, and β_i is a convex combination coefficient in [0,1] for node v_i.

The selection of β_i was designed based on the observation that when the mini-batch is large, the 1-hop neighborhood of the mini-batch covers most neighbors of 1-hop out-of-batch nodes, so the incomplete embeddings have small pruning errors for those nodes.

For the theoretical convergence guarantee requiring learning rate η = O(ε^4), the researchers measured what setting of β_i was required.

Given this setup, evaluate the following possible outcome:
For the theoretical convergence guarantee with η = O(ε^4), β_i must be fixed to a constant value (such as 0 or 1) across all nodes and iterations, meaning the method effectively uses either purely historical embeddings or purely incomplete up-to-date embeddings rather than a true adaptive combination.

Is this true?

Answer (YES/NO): NO